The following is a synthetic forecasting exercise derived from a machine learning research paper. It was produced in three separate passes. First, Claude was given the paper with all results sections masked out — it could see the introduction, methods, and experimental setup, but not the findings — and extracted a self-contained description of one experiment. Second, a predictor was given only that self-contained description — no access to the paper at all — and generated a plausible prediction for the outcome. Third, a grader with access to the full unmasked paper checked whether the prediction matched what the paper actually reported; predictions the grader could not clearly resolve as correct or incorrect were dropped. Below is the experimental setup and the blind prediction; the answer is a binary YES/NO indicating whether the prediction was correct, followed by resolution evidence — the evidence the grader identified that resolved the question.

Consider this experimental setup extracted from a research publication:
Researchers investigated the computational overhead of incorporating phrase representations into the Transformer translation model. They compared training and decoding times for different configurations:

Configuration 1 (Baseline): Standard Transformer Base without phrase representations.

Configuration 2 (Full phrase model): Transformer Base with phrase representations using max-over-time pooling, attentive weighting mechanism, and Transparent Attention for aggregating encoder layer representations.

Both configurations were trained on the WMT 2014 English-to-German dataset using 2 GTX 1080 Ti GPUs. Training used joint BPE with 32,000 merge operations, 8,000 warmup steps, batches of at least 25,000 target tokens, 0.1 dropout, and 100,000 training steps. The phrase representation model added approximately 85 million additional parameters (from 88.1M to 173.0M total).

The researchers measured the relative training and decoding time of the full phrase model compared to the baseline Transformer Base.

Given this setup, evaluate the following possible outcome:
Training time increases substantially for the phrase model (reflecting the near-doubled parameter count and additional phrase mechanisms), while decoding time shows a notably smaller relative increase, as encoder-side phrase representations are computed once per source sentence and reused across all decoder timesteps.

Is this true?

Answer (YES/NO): YES